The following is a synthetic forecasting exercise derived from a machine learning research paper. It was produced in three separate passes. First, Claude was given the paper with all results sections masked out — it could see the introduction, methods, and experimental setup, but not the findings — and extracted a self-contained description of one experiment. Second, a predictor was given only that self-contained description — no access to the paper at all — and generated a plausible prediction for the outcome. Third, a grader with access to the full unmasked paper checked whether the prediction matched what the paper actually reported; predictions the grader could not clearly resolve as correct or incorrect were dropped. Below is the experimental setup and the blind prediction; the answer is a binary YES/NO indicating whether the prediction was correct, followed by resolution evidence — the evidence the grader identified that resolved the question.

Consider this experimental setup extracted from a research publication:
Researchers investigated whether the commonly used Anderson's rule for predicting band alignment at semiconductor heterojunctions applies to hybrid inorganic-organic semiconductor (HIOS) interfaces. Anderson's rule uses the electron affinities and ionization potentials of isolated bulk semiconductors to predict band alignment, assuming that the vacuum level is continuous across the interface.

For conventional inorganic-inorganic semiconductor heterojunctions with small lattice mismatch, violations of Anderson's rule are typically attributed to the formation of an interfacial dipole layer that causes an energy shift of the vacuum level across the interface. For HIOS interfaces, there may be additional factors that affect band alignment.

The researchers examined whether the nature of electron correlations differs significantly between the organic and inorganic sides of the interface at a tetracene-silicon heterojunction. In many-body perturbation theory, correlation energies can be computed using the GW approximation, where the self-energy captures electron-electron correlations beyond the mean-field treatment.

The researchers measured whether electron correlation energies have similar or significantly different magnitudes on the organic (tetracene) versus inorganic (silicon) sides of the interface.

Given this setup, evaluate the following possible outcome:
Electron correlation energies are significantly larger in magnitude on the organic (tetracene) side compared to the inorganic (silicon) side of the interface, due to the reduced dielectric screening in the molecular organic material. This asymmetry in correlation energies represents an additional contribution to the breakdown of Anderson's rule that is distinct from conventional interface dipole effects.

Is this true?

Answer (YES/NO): NO